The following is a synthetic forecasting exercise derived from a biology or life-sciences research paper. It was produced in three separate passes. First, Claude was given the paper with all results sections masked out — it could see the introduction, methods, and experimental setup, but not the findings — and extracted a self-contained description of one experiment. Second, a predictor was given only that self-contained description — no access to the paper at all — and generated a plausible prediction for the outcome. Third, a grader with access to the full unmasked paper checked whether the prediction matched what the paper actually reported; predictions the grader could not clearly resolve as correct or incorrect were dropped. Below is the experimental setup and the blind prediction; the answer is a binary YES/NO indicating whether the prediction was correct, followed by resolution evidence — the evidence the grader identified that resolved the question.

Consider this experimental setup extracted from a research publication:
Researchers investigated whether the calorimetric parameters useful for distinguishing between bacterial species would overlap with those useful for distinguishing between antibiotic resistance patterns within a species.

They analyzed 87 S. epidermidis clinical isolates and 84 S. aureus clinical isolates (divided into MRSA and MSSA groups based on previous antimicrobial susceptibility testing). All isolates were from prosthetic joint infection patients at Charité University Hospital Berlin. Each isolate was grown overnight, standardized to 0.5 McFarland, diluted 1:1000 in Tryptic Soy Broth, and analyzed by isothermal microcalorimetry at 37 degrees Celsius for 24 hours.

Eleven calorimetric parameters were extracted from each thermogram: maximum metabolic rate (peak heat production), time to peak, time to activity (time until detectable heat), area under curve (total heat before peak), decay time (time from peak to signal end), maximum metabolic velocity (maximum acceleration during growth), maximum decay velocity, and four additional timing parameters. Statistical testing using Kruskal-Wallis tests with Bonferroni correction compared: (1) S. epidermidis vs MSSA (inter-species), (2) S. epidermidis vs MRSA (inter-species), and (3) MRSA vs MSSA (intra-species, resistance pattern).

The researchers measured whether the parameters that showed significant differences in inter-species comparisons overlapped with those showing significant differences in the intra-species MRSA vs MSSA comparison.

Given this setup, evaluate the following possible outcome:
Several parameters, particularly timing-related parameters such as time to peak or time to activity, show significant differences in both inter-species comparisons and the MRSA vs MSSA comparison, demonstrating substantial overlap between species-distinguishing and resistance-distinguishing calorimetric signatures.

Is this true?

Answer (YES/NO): YES